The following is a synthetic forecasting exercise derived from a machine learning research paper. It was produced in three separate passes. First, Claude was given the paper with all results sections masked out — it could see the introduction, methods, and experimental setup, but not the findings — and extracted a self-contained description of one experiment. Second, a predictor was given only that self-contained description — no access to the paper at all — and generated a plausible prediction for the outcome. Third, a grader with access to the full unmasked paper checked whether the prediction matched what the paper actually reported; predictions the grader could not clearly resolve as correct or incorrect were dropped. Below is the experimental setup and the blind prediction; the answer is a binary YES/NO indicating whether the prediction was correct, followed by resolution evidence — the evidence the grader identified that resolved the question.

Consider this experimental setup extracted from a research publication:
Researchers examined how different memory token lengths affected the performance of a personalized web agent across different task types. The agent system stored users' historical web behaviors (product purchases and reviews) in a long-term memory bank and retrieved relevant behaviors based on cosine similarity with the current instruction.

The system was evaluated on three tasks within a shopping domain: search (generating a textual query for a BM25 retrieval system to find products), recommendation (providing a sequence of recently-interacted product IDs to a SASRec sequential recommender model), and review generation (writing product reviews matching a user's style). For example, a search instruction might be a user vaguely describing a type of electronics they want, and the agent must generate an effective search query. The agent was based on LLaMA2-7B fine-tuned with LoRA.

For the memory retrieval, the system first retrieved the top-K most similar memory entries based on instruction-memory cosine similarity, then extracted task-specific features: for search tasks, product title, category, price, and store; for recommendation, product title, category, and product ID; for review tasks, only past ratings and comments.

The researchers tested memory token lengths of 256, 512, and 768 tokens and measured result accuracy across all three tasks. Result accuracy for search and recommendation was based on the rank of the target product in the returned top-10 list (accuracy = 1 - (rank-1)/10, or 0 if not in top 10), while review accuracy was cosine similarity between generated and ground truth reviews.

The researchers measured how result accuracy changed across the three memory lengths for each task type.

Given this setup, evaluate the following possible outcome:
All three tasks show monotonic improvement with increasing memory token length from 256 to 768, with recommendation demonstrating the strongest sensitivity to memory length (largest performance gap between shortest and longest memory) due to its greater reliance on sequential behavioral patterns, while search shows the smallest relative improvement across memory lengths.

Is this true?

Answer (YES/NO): NO